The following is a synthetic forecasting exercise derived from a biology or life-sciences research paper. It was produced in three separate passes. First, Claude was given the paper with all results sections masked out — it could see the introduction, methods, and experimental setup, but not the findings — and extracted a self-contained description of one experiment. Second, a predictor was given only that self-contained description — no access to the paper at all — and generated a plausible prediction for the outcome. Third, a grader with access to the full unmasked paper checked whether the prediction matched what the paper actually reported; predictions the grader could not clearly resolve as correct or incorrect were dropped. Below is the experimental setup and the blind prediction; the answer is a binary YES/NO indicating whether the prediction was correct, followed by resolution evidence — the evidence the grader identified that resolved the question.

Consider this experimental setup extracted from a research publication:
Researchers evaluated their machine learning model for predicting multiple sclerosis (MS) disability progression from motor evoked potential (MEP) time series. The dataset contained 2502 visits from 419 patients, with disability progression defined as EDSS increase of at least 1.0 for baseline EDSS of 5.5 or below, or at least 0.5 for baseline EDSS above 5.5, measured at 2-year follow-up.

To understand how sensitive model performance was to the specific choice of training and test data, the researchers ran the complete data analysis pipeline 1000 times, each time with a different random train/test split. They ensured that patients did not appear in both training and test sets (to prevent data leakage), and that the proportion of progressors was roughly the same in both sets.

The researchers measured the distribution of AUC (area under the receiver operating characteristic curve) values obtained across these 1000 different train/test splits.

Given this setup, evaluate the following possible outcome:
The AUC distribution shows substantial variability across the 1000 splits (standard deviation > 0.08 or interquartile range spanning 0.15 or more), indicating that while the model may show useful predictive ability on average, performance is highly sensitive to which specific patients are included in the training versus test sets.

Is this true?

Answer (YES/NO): NO